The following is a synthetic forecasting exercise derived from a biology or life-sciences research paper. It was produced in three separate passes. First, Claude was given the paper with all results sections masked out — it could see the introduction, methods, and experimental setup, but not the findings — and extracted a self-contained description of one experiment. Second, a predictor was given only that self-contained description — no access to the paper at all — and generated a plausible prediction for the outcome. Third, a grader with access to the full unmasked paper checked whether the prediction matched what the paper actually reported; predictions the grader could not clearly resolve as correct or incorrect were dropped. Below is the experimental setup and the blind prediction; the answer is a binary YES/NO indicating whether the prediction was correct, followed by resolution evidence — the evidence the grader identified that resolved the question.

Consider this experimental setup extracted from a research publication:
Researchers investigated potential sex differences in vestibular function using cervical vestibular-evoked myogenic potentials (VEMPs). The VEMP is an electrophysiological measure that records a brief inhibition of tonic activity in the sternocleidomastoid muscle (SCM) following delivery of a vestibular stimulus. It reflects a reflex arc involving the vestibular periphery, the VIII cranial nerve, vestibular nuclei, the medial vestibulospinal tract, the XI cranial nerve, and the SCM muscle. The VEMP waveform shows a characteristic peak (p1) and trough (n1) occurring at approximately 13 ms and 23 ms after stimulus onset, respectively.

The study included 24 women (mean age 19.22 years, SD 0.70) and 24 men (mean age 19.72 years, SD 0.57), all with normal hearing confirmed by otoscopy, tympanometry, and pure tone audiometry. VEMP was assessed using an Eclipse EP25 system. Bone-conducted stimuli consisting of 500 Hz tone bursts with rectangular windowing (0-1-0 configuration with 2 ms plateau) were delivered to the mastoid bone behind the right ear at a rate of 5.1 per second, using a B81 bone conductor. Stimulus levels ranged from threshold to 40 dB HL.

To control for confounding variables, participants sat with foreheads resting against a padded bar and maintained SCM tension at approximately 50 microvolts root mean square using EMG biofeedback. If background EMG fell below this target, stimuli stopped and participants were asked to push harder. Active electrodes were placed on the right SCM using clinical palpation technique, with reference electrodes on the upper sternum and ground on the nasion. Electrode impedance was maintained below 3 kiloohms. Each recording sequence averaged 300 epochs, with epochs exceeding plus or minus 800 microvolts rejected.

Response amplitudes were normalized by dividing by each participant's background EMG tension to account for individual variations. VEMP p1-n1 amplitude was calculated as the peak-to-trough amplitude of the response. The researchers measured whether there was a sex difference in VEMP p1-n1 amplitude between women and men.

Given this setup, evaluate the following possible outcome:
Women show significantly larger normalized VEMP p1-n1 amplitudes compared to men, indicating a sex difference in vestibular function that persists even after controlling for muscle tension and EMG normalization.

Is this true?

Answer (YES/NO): NO